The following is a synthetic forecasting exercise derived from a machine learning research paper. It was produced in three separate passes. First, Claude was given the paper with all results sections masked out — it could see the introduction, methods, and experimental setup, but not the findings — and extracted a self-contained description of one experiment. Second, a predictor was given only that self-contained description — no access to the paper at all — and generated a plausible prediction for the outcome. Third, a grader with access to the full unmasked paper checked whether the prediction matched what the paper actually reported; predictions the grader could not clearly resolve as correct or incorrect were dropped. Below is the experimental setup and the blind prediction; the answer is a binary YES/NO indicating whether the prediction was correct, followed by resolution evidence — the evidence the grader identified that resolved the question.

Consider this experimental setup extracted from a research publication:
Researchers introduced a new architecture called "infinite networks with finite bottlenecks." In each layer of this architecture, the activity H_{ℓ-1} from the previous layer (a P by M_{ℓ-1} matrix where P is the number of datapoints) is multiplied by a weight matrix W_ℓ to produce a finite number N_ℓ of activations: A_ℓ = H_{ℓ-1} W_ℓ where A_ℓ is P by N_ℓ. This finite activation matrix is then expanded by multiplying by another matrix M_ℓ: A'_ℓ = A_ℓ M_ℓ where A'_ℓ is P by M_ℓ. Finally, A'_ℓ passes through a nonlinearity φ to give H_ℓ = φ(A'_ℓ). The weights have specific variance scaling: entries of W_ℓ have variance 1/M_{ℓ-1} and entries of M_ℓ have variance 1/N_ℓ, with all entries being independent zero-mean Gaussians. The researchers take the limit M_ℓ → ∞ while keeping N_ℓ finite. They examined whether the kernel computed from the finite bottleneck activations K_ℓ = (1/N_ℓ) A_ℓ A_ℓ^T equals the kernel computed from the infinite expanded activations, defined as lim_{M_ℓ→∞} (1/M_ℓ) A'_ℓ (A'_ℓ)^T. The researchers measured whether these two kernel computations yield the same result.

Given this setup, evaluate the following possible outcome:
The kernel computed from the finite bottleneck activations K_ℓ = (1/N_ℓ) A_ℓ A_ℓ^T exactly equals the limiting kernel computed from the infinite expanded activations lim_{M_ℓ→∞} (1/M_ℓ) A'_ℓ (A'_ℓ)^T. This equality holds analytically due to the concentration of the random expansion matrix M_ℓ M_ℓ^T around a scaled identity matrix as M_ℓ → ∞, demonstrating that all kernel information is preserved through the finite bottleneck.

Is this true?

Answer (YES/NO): YES